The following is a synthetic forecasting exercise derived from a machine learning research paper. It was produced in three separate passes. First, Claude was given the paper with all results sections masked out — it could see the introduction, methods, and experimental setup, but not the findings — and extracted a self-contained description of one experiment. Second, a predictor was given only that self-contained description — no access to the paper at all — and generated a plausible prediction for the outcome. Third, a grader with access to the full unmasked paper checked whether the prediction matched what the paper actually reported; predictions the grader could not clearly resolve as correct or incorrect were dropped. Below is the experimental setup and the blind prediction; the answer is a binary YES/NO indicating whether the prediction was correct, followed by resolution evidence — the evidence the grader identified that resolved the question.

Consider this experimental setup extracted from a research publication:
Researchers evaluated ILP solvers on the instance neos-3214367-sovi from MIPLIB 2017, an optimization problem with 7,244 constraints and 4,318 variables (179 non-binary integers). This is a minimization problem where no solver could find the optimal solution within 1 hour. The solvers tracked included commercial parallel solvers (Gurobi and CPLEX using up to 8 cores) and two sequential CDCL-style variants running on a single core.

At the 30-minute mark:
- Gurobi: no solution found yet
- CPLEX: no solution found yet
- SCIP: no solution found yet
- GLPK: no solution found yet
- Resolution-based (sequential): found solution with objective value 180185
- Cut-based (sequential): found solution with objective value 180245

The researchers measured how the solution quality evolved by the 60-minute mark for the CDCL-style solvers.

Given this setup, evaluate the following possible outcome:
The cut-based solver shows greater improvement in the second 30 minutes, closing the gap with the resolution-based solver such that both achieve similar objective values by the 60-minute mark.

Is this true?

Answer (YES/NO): NO